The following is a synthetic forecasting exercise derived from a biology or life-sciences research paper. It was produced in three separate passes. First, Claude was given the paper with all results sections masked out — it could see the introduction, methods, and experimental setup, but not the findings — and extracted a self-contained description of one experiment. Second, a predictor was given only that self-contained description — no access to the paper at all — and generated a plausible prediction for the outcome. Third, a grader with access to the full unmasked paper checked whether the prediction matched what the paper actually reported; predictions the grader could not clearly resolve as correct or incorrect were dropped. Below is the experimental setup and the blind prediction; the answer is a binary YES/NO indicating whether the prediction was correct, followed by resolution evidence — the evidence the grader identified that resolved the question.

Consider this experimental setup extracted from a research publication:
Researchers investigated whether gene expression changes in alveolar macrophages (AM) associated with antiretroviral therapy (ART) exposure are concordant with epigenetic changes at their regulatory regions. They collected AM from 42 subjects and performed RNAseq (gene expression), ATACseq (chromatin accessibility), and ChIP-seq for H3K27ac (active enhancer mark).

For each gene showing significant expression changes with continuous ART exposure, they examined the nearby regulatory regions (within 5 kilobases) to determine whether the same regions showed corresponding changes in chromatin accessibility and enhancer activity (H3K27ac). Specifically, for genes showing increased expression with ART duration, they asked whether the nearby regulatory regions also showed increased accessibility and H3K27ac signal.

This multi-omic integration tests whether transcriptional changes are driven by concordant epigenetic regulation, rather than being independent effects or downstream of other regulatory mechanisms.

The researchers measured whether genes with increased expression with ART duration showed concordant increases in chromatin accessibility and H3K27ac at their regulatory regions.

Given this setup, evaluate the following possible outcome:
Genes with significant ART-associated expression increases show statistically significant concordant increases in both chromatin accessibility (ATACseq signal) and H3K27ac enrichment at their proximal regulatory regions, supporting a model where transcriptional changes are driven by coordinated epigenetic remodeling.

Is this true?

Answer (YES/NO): YES